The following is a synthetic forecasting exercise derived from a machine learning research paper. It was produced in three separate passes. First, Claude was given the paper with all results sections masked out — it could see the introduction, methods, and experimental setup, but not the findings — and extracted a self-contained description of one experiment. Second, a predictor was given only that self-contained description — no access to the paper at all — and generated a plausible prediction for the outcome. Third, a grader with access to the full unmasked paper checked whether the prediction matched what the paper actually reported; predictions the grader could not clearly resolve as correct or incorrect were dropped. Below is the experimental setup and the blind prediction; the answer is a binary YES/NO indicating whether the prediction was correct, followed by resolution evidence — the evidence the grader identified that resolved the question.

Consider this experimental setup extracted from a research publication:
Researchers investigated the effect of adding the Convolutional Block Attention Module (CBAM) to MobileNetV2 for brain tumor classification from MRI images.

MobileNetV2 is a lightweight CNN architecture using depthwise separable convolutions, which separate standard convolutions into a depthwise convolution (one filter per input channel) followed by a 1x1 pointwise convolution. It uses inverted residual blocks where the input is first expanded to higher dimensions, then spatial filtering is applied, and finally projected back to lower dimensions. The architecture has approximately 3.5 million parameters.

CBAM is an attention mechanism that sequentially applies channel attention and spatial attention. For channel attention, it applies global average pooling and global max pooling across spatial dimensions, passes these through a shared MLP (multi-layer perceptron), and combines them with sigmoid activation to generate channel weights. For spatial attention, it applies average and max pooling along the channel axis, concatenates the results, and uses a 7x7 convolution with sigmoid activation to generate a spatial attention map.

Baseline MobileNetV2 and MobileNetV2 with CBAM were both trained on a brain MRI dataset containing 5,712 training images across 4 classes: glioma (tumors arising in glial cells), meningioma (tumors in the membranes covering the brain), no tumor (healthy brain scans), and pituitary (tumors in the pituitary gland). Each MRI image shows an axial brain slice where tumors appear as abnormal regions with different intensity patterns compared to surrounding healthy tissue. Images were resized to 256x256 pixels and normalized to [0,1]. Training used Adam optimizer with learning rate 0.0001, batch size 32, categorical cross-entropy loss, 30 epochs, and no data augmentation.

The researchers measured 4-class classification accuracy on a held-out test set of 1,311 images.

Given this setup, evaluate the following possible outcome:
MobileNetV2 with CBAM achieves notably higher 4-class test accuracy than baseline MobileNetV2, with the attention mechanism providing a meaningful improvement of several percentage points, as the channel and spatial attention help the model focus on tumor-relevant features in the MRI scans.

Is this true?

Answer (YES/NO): NO